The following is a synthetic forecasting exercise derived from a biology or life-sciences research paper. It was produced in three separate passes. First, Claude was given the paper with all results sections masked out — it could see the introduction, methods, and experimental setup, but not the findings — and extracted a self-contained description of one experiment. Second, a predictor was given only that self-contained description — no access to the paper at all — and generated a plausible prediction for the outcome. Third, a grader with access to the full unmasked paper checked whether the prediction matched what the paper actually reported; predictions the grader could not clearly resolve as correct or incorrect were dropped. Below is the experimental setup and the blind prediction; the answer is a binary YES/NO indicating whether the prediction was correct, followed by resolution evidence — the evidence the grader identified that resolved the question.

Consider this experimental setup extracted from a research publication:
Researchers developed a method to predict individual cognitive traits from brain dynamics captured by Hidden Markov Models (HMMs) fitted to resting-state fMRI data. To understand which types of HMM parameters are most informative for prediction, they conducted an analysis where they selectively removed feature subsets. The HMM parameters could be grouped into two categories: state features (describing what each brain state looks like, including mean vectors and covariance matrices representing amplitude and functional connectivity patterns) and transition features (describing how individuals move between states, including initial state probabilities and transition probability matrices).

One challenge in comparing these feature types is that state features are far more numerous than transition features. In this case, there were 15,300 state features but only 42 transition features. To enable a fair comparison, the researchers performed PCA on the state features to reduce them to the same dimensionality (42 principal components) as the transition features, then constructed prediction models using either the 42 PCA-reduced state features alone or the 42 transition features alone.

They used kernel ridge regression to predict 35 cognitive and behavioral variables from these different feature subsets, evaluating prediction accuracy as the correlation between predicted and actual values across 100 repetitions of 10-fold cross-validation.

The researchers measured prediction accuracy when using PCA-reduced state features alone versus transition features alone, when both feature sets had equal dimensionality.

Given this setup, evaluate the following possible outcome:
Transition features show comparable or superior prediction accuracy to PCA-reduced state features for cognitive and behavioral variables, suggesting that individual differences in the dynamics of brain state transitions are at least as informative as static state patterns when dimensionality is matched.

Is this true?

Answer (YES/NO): NO